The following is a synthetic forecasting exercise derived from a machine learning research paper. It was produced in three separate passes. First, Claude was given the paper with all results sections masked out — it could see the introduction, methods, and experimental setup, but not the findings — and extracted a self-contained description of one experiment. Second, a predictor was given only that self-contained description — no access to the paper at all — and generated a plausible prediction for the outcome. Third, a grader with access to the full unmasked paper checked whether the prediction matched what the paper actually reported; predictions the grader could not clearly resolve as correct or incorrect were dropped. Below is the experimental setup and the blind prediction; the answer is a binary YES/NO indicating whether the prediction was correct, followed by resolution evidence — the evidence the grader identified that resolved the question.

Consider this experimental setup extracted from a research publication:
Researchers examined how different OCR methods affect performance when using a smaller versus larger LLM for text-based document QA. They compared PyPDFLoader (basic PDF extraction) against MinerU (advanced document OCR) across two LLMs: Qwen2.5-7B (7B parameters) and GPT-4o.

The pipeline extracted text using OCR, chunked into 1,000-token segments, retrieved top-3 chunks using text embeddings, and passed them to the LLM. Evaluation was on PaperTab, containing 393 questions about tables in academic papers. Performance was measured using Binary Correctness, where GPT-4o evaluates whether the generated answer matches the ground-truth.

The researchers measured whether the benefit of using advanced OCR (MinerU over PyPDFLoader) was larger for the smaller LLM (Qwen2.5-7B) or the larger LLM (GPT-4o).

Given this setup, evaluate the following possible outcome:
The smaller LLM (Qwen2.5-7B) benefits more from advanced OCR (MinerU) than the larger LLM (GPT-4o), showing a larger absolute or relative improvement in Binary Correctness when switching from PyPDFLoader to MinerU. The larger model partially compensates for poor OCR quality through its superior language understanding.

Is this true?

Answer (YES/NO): NO